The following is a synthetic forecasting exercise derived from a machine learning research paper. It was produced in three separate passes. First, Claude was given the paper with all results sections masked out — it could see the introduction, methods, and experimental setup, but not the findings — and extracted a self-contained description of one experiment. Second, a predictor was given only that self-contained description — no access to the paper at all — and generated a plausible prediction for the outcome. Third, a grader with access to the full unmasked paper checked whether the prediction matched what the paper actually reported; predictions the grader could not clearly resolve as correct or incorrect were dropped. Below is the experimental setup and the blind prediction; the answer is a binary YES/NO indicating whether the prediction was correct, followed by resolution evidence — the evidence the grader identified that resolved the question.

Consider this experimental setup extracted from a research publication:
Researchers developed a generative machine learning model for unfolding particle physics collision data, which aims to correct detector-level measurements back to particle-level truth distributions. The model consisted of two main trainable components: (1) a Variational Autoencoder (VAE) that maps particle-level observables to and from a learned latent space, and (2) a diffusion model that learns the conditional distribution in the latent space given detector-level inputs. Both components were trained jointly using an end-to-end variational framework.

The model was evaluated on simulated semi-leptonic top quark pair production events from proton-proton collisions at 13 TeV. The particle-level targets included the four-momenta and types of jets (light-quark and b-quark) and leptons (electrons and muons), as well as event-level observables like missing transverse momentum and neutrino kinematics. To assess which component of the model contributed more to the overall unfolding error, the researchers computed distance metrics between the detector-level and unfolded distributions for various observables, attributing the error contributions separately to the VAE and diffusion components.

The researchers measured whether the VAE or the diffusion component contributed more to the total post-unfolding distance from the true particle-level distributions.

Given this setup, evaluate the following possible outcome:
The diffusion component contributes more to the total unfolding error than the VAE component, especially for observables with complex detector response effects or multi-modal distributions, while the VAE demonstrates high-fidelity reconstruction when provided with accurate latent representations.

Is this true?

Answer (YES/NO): YES